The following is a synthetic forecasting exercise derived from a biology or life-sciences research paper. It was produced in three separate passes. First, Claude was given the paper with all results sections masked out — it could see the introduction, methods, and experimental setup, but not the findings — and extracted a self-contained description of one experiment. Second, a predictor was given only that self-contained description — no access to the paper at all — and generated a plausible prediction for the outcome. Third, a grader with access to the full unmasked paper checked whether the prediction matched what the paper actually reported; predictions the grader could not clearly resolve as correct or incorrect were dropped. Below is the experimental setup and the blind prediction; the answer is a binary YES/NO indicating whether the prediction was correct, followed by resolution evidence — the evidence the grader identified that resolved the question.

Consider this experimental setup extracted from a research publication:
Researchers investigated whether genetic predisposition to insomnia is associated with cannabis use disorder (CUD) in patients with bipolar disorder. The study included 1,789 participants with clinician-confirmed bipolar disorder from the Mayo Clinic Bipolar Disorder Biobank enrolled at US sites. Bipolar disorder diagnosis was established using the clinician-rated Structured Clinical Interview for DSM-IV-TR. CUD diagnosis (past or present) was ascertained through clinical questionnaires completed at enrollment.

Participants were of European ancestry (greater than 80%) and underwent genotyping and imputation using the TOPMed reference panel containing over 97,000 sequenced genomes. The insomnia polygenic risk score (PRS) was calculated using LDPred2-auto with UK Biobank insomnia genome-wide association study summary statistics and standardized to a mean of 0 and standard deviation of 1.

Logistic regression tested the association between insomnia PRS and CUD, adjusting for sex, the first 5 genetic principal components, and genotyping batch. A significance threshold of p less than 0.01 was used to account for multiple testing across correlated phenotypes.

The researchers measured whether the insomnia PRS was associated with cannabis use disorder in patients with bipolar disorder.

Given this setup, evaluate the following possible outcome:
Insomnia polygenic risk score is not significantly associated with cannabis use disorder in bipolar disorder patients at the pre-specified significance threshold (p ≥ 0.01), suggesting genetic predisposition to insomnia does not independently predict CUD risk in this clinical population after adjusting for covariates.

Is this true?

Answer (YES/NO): NO